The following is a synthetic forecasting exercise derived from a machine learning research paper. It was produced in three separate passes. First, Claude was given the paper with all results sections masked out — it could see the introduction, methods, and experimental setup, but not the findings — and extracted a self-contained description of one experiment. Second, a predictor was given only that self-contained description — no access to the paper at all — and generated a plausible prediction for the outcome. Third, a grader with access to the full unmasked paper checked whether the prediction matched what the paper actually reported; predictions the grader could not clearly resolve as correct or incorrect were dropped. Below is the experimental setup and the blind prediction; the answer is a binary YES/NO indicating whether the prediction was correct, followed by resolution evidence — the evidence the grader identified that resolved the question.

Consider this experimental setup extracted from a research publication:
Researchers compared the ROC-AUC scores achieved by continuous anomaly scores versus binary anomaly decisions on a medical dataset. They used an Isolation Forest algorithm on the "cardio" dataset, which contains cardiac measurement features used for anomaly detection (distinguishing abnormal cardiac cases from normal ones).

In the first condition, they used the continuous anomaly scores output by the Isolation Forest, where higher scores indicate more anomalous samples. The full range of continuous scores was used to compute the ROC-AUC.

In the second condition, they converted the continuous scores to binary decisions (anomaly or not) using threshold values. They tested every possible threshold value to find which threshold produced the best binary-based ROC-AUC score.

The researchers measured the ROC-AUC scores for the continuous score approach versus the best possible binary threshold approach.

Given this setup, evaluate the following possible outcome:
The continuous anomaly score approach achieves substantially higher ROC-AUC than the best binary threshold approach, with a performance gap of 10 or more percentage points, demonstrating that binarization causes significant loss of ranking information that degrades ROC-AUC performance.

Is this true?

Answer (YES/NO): NO